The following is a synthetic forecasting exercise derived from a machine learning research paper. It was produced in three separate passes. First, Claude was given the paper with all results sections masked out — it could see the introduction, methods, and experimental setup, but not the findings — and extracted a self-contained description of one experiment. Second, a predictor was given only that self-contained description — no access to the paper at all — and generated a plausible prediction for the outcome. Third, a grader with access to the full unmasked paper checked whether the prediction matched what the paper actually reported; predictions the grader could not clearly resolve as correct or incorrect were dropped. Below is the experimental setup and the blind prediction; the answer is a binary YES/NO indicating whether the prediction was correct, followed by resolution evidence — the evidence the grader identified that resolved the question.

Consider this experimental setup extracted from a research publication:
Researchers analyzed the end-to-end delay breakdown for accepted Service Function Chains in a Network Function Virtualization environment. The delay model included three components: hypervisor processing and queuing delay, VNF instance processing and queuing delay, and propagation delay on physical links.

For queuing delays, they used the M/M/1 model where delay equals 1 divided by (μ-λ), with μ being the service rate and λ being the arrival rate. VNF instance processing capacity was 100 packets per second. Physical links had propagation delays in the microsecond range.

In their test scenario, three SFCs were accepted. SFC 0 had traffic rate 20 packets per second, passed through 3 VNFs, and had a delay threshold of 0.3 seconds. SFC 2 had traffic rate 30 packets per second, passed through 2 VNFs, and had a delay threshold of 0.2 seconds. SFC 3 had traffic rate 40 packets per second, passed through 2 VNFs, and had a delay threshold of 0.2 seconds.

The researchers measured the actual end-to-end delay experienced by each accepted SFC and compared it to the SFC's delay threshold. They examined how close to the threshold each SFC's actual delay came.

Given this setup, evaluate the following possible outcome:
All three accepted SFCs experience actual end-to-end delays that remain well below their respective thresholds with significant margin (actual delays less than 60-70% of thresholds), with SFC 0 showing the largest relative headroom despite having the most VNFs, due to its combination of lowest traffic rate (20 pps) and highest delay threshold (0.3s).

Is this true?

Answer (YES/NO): YES